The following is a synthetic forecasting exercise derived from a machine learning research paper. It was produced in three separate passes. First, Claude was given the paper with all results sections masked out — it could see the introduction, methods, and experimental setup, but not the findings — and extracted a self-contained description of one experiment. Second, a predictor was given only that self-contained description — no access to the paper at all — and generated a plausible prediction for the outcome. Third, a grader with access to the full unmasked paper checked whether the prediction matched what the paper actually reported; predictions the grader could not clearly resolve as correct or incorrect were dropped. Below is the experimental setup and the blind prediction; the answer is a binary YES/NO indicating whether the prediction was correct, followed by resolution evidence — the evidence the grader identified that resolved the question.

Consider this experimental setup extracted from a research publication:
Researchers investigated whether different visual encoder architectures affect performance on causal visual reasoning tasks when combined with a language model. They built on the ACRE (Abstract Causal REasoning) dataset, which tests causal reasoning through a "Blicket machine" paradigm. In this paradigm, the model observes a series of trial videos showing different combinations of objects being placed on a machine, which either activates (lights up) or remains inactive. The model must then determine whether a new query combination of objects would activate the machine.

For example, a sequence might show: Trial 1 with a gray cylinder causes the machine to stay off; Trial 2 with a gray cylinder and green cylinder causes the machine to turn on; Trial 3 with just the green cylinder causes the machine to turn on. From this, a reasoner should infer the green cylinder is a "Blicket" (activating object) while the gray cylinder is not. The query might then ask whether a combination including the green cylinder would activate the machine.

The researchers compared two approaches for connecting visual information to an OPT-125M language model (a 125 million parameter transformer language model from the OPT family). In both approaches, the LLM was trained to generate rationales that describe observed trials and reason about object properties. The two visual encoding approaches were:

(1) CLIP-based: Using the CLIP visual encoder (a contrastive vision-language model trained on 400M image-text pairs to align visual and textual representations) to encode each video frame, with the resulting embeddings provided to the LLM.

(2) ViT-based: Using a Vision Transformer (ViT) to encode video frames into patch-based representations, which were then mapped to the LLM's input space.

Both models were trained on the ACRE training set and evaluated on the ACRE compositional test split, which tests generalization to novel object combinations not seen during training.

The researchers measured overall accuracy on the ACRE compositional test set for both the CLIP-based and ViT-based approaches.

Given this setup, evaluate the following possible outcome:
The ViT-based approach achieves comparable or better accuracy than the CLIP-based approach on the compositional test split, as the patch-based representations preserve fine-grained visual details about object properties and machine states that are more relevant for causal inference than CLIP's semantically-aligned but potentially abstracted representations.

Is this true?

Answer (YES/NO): YES